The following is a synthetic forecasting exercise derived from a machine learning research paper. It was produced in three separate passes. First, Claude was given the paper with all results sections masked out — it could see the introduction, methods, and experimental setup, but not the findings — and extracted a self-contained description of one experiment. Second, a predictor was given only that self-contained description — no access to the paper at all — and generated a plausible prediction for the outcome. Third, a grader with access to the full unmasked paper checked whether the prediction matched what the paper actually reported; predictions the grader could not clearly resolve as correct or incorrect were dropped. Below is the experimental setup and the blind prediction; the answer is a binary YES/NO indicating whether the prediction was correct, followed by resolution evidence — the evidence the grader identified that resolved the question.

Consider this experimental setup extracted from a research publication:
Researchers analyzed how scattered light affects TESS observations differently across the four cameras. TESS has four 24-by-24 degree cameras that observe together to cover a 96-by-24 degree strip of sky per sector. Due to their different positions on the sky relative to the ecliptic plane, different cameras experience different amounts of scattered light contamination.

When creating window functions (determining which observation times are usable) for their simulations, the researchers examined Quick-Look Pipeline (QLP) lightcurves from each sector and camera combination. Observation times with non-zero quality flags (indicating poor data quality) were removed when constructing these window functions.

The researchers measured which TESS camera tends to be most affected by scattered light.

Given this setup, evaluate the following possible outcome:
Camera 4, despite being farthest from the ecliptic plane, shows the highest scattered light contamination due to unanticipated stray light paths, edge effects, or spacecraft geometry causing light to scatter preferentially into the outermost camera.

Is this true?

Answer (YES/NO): NO